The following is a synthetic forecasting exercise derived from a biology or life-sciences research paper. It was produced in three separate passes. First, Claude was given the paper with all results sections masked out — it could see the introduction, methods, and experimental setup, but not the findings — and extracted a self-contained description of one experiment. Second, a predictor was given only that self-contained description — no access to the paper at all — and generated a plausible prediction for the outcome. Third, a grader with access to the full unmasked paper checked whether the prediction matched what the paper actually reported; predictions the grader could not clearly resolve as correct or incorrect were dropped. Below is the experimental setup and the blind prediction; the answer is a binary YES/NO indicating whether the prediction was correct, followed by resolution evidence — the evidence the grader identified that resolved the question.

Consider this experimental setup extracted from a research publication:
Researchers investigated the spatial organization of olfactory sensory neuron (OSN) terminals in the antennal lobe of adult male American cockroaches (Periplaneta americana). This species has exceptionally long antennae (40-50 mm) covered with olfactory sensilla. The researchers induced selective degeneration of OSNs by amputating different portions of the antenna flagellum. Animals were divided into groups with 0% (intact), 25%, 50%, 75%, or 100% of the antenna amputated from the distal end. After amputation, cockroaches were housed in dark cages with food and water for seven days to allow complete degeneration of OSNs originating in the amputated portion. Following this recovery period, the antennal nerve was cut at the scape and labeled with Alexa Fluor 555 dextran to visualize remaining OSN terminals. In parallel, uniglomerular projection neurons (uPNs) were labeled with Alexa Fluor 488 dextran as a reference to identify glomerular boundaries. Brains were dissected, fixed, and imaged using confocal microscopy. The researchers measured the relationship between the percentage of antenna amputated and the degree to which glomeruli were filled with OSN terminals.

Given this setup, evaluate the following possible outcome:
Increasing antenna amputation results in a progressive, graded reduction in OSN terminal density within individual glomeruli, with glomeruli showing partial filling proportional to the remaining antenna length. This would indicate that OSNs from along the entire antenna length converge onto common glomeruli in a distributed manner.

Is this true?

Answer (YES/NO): YES